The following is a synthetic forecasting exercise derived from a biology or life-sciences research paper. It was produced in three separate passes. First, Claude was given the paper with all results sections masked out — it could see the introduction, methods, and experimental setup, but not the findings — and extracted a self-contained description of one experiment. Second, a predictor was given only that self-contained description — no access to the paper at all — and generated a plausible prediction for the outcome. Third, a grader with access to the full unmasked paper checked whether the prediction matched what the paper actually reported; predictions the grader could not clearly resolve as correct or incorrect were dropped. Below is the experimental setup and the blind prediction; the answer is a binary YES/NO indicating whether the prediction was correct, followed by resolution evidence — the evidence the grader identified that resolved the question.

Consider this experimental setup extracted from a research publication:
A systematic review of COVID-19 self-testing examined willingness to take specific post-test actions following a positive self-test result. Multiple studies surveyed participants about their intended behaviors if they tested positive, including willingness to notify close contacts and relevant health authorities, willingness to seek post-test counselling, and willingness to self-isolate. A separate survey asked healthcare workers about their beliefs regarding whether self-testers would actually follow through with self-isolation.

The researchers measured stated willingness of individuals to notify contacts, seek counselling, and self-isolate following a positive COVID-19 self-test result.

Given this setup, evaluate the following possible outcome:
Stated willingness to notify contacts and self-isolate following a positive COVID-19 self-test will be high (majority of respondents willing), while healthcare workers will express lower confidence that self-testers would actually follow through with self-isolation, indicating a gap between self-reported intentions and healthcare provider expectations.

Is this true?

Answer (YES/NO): YES